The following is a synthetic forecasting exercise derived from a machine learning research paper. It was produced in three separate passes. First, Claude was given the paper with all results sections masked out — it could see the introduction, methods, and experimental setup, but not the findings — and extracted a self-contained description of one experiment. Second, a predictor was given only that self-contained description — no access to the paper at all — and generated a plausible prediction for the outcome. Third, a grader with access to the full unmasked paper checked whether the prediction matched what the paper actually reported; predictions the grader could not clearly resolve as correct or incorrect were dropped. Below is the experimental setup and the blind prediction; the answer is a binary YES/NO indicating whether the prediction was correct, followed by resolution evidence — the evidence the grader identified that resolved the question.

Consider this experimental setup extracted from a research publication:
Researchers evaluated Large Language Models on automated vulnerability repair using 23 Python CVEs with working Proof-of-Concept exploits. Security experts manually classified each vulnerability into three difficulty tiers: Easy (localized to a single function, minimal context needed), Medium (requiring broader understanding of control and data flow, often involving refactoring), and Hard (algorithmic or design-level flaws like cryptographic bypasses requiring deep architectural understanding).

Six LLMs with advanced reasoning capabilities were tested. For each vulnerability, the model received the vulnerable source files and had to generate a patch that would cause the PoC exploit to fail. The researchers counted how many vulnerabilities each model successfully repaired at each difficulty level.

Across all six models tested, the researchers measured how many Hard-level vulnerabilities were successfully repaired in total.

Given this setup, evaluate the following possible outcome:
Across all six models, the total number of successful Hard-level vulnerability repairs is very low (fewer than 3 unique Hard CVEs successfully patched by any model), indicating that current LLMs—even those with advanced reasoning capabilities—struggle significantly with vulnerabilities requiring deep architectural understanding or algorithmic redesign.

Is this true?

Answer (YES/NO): YES